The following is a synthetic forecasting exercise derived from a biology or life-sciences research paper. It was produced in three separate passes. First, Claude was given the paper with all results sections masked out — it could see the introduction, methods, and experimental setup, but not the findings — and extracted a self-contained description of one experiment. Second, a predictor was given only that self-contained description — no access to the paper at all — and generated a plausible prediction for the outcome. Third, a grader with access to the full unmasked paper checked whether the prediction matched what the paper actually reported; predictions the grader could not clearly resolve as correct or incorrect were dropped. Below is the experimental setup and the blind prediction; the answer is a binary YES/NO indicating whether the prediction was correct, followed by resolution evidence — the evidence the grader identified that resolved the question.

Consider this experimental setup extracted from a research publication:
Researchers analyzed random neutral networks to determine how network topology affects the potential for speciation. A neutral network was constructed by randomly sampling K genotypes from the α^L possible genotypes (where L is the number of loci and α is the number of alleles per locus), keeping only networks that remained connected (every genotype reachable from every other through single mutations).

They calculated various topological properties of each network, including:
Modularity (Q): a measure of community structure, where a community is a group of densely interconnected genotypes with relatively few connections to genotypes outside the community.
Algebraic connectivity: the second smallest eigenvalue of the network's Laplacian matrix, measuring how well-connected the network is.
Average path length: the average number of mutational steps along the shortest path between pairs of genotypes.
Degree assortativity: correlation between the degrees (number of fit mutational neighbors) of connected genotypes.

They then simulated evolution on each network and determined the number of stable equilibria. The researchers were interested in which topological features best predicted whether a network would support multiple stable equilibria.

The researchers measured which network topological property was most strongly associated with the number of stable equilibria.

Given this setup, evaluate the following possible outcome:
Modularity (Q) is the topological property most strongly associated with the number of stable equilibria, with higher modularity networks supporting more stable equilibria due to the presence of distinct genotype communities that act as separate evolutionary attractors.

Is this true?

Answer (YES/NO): NO